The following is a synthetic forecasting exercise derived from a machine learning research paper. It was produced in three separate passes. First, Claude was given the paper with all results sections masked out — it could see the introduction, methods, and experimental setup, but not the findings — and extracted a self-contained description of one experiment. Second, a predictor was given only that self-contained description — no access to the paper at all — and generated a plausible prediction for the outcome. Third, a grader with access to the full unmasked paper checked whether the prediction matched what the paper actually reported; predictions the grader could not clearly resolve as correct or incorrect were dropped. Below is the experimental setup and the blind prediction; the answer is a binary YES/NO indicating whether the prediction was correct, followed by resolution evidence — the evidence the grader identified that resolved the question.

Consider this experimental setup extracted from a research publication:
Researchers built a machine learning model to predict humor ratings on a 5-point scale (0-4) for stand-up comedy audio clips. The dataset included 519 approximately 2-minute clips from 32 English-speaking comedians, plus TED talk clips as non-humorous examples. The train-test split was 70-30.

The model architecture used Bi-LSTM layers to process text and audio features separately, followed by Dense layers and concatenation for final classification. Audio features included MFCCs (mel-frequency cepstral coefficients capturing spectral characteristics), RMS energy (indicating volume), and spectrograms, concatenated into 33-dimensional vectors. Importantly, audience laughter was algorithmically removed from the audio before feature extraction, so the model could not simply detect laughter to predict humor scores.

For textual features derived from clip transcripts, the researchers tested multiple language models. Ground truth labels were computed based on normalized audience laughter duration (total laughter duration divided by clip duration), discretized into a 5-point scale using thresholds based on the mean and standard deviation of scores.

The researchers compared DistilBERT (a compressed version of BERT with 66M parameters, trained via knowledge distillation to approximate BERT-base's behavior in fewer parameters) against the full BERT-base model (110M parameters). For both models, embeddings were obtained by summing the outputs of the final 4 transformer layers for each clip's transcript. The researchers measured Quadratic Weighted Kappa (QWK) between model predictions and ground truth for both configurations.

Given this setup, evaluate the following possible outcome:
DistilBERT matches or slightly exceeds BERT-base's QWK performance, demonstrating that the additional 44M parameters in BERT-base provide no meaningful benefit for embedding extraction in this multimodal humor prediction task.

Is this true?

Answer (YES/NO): NO